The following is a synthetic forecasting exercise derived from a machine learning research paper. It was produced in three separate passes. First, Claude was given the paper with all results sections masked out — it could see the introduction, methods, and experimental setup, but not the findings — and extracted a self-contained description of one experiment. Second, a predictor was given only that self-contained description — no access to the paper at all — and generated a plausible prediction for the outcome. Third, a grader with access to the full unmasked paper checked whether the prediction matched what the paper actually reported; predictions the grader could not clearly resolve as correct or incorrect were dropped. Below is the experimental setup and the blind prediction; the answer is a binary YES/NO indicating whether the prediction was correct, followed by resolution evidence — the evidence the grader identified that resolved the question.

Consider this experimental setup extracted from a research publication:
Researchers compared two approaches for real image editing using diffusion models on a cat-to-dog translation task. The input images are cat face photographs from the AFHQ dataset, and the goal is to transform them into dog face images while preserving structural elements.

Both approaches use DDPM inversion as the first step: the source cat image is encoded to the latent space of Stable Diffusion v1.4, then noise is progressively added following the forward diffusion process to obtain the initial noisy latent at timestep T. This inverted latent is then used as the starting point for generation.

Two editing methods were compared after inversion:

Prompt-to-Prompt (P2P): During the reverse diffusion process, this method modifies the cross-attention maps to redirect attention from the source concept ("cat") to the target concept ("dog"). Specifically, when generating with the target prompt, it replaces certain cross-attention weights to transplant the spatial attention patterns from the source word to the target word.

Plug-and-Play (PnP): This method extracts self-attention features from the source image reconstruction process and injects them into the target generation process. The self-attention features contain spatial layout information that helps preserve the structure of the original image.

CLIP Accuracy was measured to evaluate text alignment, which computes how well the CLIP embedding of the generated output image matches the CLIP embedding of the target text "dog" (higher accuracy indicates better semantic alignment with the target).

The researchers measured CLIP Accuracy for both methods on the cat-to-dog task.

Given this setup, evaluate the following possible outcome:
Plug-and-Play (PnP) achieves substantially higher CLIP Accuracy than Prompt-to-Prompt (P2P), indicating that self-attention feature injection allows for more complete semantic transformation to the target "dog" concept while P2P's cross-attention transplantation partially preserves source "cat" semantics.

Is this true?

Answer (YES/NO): YES